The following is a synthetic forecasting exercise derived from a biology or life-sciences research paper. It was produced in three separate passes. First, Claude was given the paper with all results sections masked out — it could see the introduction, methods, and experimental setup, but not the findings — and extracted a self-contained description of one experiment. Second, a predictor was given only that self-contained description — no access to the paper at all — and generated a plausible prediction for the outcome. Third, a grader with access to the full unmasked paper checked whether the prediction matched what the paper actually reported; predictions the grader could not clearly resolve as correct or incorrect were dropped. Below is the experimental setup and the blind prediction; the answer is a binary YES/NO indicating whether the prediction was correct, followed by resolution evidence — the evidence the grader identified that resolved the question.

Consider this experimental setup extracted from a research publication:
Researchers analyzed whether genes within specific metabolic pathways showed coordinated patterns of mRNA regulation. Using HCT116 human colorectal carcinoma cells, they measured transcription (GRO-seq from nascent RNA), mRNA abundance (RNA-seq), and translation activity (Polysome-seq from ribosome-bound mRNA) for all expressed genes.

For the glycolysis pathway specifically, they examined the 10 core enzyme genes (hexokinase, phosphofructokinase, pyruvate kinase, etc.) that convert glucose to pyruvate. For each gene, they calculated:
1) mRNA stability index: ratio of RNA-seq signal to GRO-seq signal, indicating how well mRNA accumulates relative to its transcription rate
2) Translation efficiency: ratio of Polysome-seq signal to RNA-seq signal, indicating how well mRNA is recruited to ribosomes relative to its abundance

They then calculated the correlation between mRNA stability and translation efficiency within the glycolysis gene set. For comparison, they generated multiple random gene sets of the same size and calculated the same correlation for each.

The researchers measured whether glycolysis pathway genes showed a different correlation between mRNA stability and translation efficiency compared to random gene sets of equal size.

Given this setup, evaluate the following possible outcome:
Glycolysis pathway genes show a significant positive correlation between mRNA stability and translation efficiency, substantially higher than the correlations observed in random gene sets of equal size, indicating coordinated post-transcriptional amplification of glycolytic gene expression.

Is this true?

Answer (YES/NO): YES